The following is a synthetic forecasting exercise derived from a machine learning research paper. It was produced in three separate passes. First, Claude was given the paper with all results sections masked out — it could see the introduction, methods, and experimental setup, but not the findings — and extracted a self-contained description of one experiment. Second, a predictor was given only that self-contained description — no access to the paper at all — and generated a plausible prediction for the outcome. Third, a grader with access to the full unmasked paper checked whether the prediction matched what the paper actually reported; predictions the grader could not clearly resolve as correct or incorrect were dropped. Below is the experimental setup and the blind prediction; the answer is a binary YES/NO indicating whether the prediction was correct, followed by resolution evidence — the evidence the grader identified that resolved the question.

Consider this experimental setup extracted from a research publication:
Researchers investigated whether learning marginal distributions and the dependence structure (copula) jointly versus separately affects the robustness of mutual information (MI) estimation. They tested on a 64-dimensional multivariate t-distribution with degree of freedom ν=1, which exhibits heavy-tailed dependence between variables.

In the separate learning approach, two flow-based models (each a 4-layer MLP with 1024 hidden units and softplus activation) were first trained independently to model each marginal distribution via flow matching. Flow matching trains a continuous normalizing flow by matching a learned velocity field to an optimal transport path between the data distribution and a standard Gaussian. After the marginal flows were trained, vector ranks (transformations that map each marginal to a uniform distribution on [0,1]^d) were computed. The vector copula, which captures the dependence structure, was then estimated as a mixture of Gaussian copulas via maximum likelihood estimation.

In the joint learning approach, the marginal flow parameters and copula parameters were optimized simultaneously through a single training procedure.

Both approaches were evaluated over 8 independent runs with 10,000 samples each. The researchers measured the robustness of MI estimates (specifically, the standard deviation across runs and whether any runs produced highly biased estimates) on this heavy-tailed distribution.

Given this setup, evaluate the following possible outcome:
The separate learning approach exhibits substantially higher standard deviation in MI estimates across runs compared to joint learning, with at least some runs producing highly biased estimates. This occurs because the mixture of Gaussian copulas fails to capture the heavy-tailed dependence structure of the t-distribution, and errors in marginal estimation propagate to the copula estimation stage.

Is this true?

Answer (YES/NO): NO